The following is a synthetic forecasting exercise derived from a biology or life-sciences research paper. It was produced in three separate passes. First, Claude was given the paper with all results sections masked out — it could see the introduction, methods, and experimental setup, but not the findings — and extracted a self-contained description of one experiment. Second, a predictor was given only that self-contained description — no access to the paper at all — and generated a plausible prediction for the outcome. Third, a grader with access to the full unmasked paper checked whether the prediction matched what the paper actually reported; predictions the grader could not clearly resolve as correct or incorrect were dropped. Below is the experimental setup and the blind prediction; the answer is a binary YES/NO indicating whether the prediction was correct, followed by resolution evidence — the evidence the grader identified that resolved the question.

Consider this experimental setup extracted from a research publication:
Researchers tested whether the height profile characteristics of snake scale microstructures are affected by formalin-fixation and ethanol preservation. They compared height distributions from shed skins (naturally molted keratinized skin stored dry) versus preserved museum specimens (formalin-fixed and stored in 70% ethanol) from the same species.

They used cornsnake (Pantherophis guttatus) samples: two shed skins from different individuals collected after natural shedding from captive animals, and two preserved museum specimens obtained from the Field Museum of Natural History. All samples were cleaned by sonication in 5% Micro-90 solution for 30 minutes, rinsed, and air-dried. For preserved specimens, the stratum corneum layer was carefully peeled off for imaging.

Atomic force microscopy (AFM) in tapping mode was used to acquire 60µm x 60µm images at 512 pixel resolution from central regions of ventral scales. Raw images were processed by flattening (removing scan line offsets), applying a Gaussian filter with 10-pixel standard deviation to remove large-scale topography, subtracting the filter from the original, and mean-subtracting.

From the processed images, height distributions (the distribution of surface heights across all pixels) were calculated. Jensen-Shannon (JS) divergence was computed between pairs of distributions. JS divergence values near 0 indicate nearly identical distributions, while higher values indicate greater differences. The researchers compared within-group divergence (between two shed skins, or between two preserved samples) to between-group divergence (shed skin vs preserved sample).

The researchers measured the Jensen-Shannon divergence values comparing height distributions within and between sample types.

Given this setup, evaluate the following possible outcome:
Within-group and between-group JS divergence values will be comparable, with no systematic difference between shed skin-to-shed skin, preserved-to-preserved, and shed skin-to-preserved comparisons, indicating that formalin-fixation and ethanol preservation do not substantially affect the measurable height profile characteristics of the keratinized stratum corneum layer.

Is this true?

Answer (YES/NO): YES